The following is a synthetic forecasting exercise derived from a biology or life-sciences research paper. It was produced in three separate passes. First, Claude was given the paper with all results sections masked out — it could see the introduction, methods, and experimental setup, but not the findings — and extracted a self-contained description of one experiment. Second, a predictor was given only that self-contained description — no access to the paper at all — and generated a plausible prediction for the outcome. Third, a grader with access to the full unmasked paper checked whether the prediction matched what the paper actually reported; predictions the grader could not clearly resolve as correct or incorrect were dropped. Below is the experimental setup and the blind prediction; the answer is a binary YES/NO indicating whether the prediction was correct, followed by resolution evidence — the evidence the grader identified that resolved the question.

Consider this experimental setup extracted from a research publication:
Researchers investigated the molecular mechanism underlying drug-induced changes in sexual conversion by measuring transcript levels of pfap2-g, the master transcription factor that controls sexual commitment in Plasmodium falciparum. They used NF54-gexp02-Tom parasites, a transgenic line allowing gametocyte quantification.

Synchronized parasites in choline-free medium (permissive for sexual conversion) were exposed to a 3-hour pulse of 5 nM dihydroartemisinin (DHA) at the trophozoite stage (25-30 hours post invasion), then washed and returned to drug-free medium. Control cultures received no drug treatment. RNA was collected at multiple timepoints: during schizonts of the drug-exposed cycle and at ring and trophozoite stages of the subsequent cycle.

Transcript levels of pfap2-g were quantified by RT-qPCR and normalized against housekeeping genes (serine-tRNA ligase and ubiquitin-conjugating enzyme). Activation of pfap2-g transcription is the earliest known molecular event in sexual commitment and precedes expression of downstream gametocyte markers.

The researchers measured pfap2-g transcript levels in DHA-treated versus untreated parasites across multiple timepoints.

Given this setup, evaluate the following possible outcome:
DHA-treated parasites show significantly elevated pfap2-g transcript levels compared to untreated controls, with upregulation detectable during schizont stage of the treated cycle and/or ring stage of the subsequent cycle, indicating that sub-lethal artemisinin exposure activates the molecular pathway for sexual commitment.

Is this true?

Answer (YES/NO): NO